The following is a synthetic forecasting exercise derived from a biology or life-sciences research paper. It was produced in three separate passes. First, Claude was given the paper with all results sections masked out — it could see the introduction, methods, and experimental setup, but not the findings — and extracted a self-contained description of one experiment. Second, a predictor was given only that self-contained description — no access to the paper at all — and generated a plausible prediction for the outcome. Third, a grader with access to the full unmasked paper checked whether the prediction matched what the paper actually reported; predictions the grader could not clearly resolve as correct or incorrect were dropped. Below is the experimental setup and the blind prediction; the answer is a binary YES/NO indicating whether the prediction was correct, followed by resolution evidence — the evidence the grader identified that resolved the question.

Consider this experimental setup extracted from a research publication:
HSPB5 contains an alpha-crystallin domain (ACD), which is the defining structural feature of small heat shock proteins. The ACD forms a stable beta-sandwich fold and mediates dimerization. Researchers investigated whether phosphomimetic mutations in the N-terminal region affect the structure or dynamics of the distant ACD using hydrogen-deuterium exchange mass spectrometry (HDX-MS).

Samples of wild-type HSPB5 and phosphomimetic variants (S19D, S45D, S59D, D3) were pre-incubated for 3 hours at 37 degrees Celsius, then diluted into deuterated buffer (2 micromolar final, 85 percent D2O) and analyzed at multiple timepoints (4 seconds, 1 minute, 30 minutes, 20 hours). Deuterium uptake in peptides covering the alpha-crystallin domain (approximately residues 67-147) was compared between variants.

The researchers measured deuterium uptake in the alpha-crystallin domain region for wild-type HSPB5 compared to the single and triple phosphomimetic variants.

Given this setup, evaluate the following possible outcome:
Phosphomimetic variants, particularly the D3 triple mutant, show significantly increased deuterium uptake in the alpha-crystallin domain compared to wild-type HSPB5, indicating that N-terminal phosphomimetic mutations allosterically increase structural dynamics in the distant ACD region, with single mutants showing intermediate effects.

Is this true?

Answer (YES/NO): NO